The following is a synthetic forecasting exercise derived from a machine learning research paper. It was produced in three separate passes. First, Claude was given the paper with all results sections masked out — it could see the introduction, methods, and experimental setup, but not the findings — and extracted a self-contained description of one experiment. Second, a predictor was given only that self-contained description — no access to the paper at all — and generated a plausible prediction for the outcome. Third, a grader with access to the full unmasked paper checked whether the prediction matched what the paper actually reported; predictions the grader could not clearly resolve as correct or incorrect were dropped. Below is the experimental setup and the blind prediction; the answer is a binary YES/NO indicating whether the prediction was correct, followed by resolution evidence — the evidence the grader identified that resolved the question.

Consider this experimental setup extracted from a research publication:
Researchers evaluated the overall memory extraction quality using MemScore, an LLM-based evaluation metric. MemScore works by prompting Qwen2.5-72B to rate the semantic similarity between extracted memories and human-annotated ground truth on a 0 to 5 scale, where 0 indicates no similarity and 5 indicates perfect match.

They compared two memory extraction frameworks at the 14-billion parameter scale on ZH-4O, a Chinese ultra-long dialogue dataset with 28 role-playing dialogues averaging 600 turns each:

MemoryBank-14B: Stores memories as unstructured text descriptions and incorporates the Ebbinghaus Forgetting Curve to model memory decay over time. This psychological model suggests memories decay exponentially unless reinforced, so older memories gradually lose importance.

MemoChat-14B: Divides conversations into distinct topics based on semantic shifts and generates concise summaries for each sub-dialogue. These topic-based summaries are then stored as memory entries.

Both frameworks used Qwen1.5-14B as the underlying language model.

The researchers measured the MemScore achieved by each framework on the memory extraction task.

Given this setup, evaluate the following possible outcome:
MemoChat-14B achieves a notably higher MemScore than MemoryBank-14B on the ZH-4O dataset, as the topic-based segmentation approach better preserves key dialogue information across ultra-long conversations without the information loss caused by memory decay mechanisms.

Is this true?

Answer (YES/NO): YES